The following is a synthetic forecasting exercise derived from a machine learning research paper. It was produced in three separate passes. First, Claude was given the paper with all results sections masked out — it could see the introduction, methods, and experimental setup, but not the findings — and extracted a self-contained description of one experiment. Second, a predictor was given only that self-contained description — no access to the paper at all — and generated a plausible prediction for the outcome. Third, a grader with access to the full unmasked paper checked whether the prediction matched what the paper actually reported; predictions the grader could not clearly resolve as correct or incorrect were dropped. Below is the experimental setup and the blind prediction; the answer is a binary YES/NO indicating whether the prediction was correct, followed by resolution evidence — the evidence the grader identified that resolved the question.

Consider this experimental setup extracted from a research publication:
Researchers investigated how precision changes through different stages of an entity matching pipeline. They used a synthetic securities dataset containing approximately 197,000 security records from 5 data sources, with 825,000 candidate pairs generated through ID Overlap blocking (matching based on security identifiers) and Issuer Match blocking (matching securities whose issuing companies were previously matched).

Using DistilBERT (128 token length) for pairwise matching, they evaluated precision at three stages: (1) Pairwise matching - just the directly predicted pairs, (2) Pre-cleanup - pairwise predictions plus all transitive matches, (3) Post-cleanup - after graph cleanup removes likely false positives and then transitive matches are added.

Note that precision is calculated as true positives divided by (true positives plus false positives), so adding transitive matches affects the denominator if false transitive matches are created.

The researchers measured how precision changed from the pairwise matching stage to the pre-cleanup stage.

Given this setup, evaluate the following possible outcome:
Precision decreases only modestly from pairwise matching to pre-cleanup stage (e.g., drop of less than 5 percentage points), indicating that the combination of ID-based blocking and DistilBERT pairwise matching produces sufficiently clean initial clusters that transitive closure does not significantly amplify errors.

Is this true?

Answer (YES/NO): NO